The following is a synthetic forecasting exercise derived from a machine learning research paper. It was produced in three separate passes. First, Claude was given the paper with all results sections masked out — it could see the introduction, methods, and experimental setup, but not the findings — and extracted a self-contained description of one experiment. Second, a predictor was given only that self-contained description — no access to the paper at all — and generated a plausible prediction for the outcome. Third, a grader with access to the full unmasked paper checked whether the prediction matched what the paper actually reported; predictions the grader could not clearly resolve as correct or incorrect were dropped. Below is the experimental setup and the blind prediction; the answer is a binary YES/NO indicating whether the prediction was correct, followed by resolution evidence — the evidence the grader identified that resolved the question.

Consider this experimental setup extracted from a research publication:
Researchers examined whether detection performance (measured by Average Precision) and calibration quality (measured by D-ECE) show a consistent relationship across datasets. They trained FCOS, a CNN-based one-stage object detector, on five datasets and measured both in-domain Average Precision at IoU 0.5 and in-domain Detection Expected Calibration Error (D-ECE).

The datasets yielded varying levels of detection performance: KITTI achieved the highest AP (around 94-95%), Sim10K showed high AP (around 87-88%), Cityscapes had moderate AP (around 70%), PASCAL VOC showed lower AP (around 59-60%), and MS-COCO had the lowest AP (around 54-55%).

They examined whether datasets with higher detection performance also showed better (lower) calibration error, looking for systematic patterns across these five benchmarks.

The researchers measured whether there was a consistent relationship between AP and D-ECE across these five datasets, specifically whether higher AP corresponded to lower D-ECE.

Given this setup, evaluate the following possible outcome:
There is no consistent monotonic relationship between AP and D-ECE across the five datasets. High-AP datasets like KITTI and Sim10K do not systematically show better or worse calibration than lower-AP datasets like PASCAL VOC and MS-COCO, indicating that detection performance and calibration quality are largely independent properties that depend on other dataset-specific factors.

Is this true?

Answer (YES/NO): YES